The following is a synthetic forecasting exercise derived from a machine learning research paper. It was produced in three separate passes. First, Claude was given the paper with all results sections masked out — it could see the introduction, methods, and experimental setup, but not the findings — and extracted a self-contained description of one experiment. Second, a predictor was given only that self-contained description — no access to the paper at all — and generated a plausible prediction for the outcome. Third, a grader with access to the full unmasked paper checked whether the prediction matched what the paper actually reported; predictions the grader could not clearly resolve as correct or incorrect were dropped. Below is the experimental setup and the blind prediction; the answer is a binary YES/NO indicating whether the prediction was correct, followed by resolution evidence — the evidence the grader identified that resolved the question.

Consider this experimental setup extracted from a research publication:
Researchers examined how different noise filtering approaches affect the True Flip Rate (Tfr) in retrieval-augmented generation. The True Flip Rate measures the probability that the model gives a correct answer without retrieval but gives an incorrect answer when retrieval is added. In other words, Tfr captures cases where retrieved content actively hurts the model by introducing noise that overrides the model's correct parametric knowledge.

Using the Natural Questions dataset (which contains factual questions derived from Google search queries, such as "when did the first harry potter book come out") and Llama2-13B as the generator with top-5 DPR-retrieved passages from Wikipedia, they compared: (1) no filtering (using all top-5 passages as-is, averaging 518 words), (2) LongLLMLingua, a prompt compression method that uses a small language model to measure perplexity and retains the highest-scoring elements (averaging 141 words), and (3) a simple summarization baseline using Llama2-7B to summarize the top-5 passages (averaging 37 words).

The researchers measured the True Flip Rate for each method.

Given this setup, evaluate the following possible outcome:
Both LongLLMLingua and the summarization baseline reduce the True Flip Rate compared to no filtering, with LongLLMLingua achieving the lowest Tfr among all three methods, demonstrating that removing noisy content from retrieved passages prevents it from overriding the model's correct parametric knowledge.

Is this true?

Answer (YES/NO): NO